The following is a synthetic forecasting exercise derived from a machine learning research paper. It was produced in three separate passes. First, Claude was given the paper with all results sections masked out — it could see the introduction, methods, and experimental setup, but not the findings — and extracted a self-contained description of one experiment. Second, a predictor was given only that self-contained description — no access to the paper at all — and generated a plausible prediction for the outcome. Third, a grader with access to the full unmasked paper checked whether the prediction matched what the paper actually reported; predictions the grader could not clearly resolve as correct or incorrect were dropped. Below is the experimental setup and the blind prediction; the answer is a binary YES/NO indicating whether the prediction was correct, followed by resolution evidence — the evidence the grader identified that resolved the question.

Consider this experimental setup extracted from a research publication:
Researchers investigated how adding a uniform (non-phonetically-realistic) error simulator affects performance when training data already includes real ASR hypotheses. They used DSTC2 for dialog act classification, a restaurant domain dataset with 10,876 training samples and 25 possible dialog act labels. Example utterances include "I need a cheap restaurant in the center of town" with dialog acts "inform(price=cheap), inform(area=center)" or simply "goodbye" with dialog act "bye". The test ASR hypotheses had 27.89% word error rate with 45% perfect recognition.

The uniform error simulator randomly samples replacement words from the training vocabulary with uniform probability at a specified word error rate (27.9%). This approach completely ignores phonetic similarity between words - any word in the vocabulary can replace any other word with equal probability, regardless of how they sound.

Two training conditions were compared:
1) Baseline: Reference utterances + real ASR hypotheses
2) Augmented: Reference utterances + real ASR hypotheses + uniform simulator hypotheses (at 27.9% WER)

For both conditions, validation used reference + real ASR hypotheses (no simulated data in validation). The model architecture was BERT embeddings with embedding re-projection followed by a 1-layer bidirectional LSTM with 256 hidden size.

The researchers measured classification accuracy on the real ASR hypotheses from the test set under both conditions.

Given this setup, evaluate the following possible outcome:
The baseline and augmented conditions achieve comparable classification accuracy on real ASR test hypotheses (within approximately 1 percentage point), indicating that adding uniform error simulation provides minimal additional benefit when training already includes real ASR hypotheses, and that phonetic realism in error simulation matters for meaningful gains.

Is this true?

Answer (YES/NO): YES